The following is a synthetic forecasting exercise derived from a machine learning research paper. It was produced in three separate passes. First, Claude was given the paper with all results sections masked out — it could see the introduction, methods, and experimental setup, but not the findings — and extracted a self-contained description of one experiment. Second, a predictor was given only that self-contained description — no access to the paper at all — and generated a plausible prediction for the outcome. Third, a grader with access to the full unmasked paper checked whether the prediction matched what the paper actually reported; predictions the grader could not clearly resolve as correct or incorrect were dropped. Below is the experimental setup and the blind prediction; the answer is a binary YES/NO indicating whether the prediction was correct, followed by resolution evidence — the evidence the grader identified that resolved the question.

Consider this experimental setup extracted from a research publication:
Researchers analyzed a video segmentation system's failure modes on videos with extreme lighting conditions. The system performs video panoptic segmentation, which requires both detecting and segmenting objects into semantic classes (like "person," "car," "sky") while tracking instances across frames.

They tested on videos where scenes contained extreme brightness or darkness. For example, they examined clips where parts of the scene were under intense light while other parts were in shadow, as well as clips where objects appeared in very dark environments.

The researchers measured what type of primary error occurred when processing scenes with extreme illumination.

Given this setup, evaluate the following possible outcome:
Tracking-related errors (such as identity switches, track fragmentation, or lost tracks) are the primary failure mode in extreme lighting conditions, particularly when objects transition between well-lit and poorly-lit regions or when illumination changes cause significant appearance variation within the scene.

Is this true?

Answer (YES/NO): NO